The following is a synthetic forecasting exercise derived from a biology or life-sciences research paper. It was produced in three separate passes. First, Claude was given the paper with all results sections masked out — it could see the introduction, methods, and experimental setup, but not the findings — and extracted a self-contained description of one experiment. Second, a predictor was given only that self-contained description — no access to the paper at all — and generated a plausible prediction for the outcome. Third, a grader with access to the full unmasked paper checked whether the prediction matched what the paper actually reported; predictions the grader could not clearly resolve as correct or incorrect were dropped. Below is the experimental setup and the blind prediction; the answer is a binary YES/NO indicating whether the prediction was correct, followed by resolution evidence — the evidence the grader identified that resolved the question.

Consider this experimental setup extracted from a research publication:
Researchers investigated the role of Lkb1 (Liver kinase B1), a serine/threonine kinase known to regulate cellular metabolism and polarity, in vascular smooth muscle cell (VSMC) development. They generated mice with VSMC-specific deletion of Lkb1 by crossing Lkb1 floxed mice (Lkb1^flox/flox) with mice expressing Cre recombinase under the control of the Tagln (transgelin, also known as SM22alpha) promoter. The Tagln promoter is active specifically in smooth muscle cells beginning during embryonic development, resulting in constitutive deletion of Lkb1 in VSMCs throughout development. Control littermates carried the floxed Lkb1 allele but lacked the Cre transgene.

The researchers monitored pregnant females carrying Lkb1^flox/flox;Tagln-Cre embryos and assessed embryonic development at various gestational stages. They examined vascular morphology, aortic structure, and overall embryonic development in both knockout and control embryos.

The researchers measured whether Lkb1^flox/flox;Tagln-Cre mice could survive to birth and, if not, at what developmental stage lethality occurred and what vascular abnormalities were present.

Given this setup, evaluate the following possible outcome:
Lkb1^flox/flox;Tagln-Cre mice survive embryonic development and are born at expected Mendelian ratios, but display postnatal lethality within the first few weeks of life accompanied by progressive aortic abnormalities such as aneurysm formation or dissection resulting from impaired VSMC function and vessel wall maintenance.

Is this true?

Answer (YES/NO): NO